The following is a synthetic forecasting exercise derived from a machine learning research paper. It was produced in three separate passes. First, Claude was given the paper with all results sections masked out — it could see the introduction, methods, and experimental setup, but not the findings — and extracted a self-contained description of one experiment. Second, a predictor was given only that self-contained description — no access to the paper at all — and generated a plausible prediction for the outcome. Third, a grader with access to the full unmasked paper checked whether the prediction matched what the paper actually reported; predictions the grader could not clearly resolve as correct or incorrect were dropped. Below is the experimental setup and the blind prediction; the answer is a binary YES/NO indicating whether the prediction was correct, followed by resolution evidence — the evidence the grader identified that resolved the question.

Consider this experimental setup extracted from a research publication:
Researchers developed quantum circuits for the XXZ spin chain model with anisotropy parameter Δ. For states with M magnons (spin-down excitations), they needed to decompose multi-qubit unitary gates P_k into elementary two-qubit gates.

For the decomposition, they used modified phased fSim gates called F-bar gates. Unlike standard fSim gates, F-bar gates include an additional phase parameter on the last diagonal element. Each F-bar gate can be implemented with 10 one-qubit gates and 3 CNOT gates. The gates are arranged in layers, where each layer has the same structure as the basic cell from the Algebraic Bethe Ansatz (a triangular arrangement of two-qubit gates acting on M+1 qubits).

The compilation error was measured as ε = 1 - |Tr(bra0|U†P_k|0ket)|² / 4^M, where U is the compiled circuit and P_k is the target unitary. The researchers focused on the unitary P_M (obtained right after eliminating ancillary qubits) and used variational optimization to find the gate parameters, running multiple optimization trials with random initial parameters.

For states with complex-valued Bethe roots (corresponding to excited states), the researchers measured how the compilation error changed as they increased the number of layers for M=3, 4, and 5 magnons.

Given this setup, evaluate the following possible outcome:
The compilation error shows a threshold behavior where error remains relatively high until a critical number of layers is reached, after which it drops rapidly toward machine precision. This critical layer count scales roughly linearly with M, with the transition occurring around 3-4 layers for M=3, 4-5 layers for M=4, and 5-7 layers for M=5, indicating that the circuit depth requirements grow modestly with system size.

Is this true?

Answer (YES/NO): NO